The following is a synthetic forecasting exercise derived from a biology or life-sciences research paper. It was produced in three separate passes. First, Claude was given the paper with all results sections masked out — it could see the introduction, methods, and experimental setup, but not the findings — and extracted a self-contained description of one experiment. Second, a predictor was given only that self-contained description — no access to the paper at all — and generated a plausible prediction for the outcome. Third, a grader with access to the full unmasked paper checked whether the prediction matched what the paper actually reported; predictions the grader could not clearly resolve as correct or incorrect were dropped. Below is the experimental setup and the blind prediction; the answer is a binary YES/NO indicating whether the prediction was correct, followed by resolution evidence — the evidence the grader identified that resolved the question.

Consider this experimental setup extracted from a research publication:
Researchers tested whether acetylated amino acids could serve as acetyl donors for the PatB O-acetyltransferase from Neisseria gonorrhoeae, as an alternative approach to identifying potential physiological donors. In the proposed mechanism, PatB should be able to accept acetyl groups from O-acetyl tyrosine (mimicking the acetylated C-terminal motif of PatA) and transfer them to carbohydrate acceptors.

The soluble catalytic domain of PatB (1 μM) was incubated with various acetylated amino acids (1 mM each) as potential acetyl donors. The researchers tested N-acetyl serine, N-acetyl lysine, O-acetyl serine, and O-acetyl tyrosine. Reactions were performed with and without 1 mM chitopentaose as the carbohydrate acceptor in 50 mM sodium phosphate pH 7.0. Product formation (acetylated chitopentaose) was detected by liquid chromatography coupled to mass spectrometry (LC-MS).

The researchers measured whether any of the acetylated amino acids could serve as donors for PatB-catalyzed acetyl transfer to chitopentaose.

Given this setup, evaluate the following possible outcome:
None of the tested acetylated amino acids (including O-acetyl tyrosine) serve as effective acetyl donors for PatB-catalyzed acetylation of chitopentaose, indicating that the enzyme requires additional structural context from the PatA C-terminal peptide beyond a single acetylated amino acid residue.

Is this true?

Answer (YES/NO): NO